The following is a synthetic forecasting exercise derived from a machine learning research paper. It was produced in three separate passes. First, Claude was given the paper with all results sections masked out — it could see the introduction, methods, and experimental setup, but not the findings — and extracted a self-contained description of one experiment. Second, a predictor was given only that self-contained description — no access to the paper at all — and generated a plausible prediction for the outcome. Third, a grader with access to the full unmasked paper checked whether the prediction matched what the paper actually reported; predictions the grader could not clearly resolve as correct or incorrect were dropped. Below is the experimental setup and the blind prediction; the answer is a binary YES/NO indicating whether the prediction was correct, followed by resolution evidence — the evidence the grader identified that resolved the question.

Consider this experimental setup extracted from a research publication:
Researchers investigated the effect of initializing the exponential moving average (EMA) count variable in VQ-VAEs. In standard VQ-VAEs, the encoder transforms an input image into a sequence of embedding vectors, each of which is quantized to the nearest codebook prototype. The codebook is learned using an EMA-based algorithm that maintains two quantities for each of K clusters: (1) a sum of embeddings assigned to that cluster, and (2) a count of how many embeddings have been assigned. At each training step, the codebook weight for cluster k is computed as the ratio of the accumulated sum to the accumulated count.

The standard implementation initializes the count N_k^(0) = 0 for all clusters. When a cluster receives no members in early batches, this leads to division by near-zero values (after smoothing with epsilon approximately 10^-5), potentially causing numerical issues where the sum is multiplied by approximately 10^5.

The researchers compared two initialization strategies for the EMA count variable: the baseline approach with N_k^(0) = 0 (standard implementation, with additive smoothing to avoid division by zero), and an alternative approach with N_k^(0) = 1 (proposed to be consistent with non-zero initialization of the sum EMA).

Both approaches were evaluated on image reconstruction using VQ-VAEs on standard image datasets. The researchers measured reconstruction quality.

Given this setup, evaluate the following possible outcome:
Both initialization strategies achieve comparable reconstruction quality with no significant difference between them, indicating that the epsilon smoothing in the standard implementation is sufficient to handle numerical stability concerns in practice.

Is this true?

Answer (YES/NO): NO